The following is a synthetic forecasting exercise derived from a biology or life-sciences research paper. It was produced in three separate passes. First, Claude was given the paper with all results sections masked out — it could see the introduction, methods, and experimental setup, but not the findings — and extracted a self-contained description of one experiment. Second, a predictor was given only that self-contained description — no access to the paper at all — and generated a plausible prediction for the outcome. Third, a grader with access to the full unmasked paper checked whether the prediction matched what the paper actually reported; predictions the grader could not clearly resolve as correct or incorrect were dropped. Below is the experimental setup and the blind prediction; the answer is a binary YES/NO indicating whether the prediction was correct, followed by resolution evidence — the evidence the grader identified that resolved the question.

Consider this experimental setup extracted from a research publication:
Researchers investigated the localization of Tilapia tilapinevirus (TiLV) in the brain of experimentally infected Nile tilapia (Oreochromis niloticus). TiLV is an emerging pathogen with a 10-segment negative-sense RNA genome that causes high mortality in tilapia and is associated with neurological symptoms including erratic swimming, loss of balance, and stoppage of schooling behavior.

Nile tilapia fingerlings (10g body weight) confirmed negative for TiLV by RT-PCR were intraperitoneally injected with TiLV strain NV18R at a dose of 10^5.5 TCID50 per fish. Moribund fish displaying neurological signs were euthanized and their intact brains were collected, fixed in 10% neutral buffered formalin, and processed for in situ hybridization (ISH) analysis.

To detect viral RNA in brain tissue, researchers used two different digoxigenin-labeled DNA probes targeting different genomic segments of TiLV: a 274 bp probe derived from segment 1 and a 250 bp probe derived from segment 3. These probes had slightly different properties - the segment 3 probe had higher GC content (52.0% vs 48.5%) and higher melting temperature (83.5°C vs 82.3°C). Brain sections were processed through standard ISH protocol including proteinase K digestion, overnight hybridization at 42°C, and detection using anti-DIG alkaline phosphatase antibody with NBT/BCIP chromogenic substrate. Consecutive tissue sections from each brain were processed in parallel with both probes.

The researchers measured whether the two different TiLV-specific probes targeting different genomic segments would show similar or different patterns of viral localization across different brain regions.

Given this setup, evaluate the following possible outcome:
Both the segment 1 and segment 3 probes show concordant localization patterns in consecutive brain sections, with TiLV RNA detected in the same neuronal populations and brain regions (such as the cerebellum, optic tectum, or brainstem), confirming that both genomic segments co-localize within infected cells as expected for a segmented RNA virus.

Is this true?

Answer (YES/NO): YES